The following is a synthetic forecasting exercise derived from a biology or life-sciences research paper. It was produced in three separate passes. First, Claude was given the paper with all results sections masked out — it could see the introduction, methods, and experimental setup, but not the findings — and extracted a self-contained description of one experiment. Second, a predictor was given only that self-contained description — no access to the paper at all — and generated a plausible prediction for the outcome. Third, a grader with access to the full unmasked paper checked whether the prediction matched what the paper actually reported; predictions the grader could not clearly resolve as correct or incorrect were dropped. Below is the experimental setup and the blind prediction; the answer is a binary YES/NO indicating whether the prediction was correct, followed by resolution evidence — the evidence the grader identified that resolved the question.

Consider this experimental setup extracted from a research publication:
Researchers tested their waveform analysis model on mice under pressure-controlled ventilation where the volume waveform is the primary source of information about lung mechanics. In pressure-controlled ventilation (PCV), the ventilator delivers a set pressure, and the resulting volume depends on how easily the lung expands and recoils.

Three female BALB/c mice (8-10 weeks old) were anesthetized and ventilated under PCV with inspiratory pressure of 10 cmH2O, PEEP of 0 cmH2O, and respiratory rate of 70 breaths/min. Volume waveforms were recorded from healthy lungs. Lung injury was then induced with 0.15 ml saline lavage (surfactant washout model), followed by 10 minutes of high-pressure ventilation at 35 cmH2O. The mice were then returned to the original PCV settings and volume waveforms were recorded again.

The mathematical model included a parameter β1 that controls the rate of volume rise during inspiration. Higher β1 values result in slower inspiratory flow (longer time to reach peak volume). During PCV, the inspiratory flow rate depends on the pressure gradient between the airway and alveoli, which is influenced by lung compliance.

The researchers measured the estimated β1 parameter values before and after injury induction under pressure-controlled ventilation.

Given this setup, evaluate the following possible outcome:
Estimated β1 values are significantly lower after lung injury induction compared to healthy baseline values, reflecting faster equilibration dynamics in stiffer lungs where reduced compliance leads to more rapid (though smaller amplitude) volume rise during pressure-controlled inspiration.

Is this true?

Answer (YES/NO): NO